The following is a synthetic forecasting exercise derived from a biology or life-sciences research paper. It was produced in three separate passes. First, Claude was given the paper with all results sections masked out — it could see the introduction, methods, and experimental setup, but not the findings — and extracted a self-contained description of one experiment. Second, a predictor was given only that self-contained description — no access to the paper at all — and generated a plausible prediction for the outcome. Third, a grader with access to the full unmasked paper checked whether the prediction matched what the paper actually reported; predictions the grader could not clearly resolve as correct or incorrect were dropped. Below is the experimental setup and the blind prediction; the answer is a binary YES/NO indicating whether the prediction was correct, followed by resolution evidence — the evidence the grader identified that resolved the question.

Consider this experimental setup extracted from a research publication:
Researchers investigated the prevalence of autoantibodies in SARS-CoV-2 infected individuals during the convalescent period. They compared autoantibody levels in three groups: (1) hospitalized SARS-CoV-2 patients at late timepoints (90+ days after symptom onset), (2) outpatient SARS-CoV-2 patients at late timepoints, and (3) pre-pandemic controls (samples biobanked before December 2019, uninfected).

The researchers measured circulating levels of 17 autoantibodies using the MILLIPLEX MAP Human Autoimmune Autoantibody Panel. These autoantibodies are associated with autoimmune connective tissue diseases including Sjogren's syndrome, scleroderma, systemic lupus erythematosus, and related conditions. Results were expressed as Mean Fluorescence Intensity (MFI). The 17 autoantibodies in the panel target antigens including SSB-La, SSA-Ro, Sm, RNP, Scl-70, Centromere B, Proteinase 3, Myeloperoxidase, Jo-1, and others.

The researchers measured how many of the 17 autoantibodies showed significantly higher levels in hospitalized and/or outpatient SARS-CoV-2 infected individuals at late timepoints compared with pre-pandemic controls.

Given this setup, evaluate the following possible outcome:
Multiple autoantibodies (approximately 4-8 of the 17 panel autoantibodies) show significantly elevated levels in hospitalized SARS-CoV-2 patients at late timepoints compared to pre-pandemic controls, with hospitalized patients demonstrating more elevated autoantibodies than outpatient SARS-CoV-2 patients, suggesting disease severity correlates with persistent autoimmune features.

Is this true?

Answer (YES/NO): NO